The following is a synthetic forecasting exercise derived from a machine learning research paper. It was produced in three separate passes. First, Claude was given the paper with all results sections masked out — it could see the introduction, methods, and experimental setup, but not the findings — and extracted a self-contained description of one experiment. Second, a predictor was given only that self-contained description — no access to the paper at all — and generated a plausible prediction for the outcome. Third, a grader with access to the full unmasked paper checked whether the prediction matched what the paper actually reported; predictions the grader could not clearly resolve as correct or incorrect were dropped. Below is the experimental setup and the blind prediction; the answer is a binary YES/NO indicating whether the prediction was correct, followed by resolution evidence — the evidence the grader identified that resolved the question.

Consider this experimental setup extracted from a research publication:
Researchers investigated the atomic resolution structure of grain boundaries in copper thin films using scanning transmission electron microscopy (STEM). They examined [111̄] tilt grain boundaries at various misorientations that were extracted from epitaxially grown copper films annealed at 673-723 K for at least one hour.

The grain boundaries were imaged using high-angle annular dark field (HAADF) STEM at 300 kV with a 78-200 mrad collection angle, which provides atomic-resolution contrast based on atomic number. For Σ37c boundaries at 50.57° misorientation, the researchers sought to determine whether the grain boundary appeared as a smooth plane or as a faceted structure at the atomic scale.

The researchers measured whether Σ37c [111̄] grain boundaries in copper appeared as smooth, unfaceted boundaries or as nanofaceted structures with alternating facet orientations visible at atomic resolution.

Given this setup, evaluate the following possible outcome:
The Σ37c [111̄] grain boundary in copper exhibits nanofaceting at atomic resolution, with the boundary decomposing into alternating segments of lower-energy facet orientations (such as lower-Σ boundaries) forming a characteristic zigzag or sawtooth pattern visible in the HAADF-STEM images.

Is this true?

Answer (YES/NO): YES